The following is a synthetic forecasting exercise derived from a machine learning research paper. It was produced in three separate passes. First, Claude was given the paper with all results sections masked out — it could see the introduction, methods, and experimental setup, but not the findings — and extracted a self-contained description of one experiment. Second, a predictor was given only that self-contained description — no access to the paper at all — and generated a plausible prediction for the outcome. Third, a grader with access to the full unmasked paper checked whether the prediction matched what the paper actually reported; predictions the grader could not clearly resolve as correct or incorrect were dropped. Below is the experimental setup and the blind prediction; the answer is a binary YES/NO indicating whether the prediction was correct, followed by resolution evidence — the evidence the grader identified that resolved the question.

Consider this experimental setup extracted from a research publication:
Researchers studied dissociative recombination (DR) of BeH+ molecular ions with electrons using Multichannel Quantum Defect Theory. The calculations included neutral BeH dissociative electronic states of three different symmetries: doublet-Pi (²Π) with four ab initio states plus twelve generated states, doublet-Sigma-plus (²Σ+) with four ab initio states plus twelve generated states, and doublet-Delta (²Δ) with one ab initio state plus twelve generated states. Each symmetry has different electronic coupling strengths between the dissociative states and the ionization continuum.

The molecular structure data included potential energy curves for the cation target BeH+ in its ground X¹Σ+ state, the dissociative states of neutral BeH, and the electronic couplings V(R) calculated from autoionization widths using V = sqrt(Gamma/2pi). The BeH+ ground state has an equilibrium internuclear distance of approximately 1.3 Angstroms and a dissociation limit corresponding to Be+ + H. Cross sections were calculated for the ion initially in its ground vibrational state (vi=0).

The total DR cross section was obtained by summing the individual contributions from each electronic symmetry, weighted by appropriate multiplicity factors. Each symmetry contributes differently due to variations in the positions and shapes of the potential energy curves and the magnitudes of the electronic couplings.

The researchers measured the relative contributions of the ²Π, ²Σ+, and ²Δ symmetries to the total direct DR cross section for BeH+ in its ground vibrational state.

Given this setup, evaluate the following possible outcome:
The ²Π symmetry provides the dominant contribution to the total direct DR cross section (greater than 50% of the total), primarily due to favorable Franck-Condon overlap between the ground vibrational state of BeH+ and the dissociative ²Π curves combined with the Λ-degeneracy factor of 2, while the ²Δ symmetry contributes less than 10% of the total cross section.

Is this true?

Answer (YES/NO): NO